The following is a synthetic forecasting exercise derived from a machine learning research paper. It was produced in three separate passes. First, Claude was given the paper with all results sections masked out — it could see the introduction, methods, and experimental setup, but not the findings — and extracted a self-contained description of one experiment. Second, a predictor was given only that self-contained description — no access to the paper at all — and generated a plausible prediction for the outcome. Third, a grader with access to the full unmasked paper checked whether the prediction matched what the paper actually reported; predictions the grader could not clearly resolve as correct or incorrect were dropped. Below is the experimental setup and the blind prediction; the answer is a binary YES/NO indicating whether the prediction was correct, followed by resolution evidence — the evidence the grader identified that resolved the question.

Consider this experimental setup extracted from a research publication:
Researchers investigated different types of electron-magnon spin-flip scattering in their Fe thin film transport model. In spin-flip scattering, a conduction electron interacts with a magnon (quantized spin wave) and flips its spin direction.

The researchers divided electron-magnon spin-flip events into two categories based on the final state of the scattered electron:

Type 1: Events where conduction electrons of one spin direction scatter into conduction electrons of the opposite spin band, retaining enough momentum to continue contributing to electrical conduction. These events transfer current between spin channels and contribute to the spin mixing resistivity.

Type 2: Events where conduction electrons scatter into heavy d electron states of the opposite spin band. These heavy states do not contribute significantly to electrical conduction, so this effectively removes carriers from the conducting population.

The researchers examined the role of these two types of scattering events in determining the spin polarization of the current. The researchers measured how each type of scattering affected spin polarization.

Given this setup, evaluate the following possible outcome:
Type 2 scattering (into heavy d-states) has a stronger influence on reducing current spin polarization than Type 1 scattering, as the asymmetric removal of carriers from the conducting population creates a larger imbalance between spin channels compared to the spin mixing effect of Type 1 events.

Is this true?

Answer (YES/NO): NO